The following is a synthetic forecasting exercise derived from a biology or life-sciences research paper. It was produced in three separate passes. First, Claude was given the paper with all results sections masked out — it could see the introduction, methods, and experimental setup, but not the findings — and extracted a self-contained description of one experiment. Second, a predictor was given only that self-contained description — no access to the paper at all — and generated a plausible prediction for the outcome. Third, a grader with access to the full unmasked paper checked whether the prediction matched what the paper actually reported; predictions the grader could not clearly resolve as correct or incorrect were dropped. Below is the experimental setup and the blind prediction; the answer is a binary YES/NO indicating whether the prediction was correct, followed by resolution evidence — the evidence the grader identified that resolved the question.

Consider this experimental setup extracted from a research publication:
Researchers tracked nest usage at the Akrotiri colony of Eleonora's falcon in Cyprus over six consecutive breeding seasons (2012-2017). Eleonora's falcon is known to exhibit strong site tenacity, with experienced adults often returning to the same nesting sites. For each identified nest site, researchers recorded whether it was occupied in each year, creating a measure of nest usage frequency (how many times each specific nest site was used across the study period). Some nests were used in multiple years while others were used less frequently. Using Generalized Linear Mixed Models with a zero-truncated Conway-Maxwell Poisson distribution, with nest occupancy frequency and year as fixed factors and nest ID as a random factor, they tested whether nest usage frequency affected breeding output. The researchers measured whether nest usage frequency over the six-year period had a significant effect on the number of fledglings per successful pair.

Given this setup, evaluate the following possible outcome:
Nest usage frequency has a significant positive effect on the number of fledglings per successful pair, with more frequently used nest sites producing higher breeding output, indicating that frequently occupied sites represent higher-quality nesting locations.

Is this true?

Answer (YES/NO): YES